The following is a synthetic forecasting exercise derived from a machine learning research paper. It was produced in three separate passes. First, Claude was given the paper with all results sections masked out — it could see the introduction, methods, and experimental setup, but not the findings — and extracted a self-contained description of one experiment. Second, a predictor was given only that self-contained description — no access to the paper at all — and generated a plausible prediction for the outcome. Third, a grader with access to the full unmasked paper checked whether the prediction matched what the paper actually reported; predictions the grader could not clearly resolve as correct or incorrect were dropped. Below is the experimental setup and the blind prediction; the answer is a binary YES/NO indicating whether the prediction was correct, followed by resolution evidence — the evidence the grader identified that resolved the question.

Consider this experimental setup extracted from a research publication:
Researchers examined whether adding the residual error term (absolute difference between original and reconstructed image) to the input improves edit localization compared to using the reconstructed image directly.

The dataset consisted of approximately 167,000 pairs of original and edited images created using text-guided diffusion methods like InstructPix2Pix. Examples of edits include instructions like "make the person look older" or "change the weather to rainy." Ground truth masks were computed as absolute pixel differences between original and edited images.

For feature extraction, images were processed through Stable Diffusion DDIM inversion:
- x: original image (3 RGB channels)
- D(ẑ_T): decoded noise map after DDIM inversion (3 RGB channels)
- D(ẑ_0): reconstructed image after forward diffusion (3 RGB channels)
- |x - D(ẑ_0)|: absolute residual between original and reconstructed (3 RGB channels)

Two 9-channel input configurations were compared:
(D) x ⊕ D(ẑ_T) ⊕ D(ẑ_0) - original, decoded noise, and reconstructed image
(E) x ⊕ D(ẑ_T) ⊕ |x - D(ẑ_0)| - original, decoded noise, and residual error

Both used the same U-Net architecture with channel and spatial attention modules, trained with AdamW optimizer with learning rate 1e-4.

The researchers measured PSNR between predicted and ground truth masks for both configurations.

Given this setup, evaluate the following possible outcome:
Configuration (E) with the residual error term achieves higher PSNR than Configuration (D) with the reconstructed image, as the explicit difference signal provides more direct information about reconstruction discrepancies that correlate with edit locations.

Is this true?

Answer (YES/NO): NO